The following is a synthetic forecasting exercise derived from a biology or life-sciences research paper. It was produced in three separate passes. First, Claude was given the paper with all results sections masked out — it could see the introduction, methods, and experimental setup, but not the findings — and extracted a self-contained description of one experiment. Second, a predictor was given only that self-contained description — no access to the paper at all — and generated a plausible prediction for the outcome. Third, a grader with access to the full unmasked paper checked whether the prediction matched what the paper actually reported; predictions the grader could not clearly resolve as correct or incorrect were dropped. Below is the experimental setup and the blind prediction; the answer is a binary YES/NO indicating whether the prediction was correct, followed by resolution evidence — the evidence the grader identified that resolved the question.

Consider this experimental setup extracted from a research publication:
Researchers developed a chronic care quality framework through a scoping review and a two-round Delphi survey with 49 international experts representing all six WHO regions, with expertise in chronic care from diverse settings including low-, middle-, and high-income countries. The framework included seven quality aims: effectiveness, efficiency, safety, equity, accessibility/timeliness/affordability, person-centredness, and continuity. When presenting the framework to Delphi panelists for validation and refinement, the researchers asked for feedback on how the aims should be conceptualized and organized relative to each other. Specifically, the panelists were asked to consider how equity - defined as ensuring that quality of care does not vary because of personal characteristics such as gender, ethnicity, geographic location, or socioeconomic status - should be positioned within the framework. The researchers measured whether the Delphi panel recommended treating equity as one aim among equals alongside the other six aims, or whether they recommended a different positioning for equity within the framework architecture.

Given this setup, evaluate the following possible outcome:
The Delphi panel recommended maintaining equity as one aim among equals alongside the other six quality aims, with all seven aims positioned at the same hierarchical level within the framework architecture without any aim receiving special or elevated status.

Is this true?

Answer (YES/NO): NO